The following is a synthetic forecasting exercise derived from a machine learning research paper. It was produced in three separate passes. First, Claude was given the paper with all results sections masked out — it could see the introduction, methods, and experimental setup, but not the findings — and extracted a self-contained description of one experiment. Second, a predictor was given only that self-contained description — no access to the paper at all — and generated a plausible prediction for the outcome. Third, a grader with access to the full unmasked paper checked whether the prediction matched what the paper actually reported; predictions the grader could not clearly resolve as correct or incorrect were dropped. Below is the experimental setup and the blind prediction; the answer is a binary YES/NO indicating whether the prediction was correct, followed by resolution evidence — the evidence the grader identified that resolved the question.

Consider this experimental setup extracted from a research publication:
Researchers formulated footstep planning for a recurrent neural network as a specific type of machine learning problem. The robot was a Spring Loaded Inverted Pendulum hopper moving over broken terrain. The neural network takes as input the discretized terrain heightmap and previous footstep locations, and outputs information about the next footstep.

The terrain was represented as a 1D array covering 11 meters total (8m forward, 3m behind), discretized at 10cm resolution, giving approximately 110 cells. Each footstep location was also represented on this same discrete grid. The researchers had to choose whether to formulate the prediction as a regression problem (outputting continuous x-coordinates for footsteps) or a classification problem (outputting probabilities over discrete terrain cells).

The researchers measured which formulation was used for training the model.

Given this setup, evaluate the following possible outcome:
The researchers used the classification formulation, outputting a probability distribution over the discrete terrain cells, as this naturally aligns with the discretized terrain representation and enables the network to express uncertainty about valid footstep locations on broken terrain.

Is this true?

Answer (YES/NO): YES